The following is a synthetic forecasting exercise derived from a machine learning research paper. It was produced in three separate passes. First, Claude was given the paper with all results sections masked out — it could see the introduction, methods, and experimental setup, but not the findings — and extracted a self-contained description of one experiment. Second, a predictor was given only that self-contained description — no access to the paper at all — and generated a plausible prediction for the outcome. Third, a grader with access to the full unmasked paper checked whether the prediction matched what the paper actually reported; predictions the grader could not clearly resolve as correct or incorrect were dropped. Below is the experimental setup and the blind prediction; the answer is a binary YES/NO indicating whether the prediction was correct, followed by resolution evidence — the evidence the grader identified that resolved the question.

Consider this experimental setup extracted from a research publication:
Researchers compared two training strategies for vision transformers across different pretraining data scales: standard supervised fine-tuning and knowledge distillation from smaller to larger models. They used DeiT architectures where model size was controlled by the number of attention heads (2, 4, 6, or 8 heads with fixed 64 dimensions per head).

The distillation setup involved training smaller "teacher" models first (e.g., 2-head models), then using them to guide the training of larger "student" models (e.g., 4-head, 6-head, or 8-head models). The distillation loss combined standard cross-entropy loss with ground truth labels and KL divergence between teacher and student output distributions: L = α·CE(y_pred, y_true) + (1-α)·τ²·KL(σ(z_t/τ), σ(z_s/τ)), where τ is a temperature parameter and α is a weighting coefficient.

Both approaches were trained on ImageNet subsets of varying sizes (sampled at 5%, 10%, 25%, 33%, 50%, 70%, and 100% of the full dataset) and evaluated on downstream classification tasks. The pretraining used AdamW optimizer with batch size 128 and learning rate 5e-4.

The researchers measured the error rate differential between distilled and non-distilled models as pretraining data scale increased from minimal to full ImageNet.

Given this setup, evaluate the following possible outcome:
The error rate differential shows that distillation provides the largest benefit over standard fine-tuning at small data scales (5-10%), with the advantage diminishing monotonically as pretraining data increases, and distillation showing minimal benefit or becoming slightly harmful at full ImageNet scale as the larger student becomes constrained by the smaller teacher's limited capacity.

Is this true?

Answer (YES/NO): NO